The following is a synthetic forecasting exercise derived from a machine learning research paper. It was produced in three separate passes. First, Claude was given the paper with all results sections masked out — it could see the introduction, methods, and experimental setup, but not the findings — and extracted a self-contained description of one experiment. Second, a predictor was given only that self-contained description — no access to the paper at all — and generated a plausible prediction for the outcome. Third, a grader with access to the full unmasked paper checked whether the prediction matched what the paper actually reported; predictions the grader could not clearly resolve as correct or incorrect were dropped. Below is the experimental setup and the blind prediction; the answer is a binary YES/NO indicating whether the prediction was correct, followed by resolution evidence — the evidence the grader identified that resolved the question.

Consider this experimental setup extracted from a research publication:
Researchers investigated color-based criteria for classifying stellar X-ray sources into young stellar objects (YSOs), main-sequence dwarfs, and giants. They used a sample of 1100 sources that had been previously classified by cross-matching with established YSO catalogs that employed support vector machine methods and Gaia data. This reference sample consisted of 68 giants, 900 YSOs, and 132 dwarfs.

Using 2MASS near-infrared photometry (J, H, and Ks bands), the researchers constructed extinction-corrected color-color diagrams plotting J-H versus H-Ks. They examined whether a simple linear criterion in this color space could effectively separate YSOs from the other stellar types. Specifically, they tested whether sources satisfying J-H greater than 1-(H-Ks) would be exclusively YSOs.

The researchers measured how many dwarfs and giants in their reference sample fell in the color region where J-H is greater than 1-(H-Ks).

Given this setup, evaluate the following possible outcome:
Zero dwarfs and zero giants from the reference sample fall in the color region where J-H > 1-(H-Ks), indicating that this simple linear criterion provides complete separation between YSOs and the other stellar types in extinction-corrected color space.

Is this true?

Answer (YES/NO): YES